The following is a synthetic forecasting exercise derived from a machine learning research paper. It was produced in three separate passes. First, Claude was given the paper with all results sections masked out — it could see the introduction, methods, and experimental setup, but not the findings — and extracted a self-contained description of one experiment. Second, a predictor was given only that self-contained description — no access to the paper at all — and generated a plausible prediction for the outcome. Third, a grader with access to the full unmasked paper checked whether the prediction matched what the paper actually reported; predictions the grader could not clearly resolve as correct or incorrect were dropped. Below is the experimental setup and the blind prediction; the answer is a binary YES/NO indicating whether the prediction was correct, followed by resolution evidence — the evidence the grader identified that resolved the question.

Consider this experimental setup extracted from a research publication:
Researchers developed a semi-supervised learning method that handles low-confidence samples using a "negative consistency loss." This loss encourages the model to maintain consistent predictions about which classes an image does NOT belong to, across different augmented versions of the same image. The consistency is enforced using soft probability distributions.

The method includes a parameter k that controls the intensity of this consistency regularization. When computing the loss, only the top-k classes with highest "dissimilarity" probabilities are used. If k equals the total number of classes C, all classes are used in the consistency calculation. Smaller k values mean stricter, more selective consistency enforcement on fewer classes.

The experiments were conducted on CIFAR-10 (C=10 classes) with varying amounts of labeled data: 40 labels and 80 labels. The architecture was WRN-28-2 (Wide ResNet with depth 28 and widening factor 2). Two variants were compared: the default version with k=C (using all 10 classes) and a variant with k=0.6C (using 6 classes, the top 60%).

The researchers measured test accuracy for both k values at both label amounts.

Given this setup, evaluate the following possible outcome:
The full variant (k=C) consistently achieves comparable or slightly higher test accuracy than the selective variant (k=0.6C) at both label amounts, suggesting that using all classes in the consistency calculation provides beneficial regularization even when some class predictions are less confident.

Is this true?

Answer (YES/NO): NO